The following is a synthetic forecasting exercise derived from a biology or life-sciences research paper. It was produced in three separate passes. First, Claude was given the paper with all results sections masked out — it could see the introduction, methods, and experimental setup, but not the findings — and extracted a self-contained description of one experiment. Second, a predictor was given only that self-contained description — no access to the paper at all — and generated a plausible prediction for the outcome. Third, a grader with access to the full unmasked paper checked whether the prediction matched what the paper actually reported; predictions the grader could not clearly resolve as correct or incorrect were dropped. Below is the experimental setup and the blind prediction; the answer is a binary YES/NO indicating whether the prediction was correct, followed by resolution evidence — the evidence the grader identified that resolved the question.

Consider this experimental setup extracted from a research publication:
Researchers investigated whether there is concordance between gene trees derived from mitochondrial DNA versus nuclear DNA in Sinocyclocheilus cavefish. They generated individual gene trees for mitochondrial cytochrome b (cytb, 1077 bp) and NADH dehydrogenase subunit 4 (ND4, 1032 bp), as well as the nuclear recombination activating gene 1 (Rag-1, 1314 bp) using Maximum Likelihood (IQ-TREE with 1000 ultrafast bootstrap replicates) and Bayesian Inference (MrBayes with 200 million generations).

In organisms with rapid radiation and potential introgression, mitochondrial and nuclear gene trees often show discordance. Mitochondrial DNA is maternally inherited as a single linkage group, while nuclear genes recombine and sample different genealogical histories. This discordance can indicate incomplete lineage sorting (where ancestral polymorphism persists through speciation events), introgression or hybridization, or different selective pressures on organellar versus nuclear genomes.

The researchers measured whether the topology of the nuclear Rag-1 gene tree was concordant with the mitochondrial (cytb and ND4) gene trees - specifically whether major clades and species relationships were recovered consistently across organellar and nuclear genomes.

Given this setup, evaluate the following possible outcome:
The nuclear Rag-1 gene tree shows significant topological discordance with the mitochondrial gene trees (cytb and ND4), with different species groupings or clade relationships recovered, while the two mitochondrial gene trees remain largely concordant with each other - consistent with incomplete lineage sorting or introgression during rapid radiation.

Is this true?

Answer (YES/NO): YES